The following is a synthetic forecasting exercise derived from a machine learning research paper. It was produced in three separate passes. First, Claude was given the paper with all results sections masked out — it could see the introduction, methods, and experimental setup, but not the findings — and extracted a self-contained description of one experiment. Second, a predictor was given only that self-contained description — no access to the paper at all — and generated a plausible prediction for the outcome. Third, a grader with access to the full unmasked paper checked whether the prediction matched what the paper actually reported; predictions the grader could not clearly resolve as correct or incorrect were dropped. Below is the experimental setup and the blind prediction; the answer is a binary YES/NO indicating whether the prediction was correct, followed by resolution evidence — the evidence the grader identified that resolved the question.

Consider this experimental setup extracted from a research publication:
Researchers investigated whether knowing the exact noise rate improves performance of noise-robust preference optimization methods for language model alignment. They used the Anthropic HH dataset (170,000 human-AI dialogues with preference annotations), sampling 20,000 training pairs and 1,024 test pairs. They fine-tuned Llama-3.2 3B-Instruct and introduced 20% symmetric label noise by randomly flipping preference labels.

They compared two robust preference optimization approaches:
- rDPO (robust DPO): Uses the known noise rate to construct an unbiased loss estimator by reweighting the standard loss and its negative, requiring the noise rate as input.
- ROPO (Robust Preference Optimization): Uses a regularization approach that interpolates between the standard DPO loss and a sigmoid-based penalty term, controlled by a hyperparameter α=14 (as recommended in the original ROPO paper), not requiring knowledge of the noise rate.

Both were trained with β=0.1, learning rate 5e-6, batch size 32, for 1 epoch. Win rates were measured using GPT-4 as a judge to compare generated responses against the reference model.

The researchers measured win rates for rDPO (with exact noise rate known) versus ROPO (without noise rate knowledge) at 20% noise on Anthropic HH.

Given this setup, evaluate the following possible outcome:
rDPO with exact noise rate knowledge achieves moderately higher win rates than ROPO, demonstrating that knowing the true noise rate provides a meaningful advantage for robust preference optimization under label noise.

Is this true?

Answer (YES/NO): NO